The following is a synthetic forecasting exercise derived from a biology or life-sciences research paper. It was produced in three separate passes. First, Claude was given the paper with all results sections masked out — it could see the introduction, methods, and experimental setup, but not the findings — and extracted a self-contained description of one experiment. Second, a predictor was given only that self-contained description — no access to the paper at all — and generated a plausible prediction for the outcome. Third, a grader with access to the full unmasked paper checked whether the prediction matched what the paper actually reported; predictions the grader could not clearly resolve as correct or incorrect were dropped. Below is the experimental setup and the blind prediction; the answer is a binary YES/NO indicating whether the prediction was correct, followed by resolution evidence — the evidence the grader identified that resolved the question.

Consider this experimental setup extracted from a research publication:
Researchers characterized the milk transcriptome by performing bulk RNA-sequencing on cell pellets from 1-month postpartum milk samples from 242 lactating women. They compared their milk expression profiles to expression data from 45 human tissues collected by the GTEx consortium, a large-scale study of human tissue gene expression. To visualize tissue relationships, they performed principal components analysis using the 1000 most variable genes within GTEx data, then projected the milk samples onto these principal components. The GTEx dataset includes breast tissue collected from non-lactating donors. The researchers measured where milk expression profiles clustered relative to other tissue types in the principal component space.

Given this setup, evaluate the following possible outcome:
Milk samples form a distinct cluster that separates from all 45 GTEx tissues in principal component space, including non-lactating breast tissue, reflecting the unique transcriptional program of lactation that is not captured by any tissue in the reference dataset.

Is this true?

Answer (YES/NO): NO